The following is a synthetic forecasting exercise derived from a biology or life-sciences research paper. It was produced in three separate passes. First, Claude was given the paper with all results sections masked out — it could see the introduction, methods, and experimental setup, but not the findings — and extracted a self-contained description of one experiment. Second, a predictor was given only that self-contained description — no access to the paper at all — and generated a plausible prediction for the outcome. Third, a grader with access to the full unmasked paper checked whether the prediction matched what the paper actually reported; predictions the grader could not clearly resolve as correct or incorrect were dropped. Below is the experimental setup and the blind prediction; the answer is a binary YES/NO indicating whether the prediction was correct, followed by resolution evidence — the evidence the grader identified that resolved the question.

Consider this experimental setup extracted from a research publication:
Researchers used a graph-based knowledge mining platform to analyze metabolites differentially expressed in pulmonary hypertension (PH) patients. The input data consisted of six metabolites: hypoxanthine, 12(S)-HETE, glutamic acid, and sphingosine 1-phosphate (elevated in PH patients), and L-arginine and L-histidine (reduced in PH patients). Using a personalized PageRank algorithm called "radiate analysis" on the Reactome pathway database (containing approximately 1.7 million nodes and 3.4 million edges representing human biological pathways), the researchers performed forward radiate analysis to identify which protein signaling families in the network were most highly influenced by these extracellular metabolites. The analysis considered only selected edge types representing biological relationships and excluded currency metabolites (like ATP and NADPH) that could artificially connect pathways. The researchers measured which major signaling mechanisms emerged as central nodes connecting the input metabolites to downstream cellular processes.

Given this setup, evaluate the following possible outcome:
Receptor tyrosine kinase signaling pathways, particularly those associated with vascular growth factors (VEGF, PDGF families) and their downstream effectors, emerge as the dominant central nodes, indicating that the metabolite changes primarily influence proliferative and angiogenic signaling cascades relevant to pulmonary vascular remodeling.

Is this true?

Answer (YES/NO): NO